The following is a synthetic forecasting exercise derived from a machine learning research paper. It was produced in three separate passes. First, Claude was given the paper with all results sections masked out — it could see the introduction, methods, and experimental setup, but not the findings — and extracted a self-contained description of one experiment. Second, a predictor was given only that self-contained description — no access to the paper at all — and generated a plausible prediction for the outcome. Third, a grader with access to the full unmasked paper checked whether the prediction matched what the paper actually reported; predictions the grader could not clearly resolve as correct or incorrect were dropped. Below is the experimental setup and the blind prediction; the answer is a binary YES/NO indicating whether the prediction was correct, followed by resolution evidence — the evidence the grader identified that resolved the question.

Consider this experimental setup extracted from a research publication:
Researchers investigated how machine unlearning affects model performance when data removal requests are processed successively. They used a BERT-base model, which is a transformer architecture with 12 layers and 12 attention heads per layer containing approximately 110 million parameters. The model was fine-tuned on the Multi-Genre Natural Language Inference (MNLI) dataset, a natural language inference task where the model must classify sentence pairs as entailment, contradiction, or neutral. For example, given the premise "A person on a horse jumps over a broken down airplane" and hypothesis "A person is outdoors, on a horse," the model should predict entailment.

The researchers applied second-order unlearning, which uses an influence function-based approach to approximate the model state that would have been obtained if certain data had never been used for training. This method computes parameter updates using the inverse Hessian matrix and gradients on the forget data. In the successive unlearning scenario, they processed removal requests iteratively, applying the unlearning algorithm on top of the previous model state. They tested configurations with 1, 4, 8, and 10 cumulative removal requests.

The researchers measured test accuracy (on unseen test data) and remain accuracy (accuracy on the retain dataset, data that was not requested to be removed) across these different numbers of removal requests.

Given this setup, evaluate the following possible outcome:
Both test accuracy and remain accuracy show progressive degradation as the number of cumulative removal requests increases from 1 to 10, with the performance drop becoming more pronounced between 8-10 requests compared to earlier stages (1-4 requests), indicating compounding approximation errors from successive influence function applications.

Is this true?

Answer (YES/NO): NO